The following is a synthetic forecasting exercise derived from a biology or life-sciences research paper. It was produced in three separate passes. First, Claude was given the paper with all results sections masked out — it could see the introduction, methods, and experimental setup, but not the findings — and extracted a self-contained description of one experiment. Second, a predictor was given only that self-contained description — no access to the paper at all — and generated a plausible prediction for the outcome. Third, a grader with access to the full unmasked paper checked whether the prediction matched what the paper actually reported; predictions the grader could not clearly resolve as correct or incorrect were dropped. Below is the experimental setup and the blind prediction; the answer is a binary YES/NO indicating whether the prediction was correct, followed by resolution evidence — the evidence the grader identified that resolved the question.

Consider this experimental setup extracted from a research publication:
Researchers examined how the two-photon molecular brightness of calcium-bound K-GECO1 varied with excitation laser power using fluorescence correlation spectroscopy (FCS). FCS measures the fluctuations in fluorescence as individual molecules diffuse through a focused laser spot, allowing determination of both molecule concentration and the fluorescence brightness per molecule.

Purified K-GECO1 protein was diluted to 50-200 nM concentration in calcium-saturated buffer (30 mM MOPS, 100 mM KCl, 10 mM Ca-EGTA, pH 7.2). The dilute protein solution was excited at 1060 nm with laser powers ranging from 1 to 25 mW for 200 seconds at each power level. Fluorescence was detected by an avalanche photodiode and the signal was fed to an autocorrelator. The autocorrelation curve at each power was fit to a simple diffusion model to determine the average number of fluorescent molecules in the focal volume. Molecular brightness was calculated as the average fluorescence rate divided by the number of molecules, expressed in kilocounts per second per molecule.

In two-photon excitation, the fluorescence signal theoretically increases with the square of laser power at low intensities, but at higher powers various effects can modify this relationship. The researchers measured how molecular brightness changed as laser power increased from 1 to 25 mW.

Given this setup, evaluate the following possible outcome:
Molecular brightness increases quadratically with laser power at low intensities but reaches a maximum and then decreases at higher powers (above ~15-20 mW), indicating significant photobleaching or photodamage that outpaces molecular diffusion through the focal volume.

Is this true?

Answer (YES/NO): YES